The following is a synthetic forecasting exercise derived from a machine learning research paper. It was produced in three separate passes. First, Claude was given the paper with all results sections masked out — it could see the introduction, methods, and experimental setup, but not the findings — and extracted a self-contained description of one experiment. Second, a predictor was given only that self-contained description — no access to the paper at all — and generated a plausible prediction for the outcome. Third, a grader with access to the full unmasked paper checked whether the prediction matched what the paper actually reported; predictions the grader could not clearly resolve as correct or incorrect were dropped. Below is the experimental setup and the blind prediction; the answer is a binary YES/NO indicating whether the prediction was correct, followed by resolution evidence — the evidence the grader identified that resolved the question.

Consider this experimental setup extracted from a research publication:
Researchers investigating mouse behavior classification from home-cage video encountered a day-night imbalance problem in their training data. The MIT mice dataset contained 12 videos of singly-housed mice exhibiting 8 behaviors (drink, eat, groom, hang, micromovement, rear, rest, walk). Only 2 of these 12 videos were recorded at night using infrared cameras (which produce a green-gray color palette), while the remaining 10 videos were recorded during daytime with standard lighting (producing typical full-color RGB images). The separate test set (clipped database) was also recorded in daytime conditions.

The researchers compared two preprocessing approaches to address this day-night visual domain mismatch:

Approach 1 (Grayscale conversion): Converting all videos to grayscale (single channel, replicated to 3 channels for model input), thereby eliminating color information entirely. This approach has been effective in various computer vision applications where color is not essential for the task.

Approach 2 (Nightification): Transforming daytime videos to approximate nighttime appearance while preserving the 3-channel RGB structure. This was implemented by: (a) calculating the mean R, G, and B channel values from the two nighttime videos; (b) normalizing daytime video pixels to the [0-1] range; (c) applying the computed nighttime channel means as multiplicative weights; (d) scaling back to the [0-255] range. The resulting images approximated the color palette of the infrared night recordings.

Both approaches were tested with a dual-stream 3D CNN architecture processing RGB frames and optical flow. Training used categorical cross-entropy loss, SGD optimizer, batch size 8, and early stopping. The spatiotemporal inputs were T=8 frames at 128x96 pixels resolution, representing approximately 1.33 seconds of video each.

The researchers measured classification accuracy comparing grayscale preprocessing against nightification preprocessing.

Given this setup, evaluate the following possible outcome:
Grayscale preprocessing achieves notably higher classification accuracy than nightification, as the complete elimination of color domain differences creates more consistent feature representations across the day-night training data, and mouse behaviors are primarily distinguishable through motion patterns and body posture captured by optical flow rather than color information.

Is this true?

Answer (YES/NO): NO